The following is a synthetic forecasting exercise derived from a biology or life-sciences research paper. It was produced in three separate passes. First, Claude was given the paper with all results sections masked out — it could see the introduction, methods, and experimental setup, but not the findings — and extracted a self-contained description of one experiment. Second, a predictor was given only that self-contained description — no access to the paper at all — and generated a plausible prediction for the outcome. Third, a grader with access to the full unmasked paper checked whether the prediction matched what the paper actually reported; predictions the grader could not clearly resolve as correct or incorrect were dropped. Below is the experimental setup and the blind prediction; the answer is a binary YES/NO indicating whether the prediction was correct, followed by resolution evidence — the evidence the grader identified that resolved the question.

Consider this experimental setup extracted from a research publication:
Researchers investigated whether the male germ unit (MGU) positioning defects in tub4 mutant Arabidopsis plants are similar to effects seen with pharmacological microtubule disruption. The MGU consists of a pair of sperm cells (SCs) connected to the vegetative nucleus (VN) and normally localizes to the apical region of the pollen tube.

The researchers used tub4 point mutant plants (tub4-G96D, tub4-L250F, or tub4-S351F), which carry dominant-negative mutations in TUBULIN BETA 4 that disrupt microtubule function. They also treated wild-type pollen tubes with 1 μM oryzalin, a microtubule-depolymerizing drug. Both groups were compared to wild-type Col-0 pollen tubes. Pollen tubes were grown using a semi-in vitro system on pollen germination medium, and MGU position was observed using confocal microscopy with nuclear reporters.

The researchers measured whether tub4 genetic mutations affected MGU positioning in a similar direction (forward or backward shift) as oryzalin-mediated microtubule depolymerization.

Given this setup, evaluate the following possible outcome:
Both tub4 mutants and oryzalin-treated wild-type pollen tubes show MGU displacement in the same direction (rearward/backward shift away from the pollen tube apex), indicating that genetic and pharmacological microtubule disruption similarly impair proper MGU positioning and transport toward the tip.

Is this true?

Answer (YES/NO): YES